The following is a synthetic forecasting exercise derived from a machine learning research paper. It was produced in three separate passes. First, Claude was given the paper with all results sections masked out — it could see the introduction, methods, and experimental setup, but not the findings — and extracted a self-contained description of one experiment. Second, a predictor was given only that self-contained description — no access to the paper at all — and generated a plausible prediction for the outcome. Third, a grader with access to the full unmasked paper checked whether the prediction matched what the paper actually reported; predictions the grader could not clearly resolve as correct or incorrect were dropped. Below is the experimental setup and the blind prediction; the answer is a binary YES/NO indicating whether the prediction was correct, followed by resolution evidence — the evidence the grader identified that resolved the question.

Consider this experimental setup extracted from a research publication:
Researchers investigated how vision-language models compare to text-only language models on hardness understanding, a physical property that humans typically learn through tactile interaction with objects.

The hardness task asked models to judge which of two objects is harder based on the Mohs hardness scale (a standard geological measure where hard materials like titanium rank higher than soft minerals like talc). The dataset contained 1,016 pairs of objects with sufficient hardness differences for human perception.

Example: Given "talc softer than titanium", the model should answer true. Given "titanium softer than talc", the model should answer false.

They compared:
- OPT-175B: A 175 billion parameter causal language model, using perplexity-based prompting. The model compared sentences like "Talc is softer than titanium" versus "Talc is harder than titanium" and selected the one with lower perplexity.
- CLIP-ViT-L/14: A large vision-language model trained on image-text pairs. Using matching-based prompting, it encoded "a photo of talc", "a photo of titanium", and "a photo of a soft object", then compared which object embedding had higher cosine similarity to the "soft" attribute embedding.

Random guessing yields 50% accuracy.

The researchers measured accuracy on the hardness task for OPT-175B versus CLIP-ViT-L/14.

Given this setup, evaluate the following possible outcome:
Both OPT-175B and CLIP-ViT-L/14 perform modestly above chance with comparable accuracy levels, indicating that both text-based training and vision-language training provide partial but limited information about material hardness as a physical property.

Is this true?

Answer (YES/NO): NO